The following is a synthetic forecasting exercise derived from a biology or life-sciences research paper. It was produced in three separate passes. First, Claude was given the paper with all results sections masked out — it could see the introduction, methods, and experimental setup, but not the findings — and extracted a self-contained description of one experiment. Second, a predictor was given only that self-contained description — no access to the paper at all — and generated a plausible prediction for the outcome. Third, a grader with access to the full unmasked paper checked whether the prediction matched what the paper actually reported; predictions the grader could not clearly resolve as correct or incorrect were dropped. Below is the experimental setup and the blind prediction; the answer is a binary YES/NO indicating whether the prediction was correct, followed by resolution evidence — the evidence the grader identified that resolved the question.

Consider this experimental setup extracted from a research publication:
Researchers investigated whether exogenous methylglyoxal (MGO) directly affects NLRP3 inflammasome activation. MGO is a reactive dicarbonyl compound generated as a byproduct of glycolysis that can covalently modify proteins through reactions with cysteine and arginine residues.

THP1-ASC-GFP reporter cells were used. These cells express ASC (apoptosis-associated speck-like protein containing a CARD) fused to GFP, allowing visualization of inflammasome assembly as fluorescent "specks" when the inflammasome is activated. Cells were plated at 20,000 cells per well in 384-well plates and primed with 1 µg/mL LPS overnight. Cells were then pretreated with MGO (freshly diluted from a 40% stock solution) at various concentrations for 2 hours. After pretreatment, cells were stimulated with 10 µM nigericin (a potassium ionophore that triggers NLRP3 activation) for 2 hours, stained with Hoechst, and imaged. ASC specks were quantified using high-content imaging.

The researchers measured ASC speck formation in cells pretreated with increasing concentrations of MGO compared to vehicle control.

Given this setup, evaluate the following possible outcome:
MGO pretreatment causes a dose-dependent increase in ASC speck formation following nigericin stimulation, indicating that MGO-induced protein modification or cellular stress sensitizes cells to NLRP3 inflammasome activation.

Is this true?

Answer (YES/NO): NO